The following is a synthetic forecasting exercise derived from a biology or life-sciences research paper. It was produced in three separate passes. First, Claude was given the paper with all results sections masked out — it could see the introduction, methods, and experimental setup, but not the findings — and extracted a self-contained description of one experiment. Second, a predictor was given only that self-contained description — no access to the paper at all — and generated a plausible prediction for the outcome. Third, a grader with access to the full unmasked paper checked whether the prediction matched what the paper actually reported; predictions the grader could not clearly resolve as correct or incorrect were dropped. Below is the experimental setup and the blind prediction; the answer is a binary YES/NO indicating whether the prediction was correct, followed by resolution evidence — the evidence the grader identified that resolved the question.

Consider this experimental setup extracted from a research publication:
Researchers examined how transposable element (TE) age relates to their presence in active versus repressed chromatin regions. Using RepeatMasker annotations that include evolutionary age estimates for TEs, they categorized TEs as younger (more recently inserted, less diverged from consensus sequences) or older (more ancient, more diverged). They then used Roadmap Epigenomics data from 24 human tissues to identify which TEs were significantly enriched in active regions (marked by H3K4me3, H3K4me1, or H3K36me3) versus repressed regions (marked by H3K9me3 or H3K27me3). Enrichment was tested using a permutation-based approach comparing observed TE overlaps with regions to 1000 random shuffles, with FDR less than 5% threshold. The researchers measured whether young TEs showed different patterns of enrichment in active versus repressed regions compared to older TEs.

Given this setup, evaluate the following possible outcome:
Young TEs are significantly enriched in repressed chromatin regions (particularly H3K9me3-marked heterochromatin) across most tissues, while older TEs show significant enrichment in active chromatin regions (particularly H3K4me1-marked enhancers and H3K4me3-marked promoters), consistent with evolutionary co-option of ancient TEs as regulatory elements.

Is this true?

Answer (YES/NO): NO